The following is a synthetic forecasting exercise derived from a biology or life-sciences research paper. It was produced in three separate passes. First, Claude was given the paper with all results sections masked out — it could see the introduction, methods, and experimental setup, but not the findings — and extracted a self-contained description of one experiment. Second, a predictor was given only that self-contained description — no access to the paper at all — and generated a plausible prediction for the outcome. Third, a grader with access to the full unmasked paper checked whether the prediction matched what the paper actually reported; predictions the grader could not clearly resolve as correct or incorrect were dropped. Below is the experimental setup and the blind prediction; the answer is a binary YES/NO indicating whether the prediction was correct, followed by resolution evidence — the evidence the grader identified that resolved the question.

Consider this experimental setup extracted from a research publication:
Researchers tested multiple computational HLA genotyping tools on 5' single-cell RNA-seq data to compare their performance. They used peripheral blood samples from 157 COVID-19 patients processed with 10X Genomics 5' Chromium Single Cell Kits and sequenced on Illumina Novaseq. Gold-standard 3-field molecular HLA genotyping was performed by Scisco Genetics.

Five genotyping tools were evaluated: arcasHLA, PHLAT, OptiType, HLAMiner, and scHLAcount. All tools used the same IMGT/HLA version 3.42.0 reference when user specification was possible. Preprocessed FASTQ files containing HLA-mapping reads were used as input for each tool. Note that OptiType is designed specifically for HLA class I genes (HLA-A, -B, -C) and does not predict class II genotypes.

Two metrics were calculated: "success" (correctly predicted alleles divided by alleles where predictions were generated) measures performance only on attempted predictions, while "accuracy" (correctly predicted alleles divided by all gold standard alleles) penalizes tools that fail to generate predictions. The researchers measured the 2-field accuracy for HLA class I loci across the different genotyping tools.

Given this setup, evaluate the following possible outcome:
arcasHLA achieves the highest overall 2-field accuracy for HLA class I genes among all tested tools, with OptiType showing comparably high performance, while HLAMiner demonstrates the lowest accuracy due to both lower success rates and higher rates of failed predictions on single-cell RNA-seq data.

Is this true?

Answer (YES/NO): NO